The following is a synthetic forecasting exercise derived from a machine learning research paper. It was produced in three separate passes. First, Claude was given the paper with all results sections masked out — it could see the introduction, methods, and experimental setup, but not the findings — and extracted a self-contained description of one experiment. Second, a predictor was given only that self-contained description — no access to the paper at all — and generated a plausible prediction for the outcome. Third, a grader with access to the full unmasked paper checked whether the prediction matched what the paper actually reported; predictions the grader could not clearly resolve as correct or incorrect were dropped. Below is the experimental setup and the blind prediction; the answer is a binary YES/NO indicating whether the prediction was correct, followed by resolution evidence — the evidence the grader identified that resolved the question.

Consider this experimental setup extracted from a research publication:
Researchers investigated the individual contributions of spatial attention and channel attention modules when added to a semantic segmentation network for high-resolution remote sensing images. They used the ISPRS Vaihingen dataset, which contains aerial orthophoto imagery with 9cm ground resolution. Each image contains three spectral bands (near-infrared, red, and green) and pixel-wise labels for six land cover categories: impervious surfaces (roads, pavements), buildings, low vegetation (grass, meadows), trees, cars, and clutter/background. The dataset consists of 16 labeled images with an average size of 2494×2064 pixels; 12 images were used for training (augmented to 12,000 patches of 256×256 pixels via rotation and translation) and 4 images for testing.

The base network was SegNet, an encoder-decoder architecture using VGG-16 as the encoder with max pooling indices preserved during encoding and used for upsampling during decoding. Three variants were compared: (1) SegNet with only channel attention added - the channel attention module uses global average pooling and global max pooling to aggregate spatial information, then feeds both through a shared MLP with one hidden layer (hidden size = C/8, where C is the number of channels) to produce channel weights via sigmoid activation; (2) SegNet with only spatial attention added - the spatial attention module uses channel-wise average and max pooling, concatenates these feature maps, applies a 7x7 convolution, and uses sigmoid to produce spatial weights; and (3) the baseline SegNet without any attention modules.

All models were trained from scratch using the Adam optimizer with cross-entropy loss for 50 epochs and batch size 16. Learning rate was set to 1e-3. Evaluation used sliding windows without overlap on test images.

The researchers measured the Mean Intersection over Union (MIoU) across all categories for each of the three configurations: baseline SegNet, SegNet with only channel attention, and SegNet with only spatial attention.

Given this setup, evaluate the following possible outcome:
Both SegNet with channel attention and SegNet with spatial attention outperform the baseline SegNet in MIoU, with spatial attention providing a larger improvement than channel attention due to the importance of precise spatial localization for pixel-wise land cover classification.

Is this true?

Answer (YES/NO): NO